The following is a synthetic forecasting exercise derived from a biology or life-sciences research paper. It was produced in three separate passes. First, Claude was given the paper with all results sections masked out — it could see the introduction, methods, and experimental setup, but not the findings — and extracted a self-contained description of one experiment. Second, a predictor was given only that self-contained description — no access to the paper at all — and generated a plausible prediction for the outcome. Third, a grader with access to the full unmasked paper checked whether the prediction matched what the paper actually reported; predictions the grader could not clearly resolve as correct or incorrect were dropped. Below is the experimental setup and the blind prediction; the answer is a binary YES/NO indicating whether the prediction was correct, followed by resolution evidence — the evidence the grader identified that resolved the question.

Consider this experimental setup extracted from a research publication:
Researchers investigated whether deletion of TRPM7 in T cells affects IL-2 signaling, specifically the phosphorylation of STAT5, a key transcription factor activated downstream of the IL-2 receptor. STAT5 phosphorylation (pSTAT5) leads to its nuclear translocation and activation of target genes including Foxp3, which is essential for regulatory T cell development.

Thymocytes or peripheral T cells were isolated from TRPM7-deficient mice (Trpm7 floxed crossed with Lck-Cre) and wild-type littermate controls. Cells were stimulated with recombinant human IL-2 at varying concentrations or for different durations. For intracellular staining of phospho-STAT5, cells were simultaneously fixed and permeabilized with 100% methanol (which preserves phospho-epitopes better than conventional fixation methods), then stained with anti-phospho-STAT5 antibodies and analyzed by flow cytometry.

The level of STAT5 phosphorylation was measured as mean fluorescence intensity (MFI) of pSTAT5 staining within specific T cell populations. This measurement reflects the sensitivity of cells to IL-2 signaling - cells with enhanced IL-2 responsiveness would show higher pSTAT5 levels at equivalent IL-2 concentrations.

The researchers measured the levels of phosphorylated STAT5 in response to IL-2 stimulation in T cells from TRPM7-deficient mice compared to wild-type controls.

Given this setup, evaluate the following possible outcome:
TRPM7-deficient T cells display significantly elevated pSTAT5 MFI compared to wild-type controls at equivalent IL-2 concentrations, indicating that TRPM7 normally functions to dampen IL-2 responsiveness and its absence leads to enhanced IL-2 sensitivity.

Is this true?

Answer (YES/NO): YES